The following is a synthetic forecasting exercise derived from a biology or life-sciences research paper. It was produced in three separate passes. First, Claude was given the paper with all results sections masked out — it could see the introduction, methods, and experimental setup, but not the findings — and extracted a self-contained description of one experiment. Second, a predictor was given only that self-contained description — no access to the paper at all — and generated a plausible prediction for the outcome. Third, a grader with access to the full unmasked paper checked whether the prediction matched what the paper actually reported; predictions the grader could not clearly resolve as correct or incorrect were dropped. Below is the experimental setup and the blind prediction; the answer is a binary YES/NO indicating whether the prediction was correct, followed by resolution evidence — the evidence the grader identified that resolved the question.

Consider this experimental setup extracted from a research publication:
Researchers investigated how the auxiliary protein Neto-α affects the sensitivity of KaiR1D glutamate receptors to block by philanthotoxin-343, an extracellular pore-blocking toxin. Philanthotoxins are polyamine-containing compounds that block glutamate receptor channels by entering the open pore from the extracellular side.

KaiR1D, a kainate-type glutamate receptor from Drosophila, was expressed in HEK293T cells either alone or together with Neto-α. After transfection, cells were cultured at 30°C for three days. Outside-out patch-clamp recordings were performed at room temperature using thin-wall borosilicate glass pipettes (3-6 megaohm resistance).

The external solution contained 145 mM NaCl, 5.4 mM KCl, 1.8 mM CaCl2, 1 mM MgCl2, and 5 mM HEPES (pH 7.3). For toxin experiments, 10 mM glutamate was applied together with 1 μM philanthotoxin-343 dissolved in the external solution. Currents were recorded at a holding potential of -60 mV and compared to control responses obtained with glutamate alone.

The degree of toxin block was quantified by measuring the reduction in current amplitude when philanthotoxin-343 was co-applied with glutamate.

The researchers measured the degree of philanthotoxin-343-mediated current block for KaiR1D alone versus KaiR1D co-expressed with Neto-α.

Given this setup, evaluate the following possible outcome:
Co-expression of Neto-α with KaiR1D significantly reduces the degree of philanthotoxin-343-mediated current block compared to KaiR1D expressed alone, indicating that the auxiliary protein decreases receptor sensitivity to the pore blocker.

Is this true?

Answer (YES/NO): YES